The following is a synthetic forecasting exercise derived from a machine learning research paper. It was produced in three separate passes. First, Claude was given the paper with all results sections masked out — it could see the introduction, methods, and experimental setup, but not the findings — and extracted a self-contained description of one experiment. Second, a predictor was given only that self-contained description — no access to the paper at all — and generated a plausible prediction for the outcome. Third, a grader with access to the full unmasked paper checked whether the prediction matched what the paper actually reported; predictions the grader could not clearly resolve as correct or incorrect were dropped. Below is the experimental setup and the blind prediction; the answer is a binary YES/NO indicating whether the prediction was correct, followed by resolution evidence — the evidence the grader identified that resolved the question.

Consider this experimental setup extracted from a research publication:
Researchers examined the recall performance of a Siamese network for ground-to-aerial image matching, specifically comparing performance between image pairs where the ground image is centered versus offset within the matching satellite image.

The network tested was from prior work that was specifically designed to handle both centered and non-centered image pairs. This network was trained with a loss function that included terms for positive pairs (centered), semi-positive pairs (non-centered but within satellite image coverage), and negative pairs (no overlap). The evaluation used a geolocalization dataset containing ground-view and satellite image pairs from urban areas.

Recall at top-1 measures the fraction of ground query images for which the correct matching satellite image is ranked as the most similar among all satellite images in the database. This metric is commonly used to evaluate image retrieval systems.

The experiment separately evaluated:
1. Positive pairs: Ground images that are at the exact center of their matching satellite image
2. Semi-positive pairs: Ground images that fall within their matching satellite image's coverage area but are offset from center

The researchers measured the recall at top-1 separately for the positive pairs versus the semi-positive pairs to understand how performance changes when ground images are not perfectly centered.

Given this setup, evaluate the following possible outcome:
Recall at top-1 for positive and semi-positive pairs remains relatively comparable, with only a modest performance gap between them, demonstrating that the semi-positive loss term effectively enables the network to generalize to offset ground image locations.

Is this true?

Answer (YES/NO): NO